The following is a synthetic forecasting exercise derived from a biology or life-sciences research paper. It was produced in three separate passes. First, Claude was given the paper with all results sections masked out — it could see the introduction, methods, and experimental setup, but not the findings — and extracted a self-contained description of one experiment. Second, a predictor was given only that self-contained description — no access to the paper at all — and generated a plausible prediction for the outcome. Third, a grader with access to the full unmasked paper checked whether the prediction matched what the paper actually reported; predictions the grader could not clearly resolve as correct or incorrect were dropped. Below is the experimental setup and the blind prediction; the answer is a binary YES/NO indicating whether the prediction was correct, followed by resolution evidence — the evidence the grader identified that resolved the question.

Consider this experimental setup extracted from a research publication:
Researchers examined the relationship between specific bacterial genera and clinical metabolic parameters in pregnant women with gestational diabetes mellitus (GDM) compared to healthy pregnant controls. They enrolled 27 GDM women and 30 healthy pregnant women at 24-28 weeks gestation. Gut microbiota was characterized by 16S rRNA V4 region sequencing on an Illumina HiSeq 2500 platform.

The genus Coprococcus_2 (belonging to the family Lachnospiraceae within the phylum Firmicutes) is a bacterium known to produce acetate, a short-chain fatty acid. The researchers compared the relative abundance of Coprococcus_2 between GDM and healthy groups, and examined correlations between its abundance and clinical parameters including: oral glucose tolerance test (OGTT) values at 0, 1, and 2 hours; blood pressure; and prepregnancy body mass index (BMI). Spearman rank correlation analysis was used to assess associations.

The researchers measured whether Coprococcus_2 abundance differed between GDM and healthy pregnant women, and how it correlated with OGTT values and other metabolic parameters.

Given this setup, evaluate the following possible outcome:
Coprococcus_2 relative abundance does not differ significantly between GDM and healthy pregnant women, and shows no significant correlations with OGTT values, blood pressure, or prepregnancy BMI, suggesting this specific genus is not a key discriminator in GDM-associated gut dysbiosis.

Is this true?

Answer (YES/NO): NO